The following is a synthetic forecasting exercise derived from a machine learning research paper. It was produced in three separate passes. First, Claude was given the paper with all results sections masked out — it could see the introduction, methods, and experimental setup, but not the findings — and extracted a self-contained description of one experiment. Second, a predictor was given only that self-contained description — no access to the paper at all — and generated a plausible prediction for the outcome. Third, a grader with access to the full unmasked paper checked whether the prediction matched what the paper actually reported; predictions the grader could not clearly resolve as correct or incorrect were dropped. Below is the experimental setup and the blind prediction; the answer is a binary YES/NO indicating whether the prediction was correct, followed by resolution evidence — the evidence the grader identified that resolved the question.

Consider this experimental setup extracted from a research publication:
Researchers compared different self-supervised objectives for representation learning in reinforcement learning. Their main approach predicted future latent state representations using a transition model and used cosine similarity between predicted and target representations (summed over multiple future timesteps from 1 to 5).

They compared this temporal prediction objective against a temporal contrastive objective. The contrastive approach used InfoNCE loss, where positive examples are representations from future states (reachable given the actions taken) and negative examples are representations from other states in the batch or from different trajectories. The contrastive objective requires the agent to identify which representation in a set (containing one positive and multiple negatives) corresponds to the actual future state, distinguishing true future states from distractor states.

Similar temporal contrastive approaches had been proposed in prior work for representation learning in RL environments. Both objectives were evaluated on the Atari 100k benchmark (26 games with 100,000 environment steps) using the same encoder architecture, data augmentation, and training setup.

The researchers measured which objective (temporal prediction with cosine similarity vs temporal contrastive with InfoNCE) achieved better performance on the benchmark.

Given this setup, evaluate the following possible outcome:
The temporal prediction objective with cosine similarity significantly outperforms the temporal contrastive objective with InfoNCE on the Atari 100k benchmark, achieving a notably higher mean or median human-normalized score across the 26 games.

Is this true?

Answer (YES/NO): YES